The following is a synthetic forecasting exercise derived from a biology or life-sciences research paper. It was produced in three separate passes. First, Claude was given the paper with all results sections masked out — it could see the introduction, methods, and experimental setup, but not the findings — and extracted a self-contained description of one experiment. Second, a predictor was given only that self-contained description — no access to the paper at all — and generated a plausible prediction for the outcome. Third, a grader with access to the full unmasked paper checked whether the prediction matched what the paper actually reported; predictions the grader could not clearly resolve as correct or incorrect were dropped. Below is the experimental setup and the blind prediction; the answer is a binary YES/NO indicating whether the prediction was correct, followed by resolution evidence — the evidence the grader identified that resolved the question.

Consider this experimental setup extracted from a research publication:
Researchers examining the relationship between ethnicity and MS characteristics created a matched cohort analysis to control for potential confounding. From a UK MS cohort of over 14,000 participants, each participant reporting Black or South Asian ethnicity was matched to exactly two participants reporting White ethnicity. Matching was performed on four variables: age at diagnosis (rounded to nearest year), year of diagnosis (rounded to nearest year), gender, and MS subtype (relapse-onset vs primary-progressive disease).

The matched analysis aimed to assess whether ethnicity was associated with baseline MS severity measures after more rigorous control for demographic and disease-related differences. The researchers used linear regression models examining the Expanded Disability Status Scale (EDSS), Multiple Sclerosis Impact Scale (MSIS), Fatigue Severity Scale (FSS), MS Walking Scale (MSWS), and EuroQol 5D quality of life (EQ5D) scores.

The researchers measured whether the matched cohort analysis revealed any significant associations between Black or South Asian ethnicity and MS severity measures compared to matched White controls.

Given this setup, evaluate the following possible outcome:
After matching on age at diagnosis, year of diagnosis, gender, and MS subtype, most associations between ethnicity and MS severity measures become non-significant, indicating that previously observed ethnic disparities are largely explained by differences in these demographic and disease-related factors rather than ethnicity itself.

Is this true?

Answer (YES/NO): NO